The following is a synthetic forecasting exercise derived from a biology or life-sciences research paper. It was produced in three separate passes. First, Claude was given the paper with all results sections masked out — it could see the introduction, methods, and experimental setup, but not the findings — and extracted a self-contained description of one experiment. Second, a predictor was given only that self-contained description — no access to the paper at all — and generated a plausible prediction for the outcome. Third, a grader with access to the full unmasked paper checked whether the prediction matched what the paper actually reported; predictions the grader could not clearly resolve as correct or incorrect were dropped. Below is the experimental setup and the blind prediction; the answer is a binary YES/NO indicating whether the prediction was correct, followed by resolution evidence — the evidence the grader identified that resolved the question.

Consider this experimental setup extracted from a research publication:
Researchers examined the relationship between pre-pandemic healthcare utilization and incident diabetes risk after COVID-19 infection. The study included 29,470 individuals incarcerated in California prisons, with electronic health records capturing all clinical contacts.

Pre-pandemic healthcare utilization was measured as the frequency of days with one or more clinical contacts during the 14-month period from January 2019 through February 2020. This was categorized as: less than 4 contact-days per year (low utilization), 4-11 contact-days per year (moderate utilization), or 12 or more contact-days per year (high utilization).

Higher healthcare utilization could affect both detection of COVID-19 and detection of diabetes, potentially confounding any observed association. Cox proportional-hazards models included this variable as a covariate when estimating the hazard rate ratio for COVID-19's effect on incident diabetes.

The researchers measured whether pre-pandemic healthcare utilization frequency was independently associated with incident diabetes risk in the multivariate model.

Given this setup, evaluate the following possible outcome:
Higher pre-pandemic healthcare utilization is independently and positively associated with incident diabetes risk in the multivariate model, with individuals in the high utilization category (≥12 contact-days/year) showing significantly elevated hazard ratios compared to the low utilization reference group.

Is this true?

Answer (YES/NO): NO